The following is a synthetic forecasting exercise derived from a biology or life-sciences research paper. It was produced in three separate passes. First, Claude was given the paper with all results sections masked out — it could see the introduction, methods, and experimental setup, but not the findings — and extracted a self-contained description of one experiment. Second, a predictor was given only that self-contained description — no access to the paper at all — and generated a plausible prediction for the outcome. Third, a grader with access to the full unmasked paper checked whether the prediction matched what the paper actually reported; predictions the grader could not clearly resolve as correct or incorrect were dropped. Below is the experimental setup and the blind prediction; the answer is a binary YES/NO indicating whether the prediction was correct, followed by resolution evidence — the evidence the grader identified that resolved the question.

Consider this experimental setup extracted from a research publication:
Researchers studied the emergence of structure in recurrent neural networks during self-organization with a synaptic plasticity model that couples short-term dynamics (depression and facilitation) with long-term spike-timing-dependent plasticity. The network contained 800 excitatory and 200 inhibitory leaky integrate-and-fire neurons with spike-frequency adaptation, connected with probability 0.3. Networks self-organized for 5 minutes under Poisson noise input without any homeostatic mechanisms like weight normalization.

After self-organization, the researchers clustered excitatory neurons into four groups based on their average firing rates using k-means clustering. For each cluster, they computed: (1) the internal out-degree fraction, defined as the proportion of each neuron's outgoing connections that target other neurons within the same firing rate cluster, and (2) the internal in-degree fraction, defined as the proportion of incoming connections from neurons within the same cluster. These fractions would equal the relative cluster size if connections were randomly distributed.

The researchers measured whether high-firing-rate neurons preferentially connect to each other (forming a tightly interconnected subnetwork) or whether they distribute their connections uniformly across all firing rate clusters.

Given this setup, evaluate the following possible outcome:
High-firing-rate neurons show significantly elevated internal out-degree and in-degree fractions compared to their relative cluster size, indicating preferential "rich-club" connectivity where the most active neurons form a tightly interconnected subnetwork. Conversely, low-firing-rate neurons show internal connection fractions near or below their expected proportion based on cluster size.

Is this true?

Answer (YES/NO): NO